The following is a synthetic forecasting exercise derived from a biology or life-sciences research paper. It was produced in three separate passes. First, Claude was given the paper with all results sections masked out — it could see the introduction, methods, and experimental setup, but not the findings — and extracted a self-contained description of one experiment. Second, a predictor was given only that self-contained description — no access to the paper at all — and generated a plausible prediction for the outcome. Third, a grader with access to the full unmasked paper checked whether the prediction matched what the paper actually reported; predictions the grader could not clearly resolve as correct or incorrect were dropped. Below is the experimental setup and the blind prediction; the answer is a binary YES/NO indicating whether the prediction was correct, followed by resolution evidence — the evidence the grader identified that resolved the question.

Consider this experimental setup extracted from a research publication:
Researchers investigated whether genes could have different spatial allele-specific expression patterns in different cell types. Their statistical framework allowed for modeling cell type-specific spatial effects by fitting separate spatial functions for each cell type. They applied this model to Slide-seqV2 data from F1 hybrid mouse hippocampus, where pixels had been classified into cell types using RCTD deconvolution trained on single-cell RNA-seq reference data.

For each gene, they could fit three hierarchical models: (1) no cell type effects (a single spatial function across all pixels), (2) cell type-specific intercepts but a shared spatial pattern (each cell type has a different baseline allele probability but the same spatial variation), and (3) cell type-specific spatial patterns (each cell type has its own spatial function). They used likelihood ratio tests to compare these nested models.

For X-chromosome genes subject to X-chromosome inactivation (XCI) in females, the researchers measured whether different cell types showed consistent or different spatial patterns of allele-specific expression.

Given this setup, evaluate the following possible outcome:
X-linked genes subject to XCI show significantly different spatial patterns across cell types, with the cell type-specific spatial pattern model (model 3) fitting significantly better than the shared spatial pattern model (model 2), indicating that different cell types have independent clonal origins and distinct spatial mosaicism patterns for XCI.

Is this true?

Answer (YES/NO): NO